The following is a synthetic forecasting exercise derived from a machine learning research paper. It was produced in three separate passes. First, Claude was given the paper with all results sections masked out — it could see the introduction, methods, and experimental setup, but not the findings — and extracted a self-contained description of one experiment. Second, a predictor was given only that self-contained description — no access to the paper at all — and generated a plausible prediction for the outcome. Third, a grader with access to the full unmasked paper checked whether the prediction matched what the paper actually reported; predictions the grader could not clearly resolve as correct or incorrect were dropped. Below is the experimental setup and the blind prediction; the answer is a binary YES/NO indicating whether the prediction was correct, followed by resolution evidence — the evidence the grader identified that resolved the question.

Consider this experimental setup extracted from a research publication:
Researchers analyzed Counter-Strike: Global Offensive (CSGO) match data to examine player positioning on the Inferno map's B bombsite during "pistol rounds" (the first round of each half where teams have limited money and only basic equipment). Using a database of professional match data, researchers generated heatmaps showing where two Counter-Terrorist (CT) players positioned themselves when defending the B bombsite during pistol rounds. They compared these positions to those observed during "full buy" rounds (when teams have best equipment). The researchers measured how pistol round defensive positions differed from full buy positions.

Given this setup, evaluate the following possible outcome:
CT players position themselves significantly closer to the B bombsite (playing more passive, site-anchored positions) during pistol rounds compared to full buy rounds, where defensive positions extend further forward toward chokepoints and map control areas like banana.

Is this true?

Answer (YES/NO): NO